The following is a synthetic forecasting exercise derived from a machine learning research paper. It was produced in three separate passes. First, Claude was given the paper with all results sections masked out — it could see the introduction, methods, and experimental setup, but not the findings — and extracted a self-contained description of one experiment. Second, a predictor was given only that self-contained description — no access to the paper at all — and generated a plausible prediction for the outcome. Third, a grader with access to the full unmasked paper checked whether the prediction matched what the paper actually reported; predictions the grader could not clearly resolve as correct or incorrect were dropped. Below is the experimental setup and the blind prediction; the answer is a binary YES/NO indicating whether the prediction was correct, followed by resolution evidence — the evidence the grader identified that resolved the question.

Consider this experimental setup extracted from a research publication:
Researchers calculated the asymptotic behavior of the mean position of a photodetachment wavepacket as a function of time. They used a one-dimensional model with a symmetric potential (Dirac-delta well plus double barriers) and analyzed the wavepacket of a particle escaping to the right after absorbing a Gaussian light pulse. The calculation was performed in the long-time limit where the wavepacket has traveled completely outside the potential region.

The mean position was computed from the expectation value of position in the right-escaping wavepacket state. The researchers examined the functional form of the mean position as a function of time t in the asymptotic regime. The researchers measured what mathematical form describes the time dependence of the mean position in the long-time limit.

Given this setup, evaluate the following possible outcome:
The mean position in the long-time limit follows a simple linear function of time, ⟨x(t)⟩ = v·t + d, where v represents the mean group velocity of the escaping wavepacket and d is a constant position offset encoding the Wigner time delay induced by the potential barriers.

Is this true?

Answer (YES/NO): YES